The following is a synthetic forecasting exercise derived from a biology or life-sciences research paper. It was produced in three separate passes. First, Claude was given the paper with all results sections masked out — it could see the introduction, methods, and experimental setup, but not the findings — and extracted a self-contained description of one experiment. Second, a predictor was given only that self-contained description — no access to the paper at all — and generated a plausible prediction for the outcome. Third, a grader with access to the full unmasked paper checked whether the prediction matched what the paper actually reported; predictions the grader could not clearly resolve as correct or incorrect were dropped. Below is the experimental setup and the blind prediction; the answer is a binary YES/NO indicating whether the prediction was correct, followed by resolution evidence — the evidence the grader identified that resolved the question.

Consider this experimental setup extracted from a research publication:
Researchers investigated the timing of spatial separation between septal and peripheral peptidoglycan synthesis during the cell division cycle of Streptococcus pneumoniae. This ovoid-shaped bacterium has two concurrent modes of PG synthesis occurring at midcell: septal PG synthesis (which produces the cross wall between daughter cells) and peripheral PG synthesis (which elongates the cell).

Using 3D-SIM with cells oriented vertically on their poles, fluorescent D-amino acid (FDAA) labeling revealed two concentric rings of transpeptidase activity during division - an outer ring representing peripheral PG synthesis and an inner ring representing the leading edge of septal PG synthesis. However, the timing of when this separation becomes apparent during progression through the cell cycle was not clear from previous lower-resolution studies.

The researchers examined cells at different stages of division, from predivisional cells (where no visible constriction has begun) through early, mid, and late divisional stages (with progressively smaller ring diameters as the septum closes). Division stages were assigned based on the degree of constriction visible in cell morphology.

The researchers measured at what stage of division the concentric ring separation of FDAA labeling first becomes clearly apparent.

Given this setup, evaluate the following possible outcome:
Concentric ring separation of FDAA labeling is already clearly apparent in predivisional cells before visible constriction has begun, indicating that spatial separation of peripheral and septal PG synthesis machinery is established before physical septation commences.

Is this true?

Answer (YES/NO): NO